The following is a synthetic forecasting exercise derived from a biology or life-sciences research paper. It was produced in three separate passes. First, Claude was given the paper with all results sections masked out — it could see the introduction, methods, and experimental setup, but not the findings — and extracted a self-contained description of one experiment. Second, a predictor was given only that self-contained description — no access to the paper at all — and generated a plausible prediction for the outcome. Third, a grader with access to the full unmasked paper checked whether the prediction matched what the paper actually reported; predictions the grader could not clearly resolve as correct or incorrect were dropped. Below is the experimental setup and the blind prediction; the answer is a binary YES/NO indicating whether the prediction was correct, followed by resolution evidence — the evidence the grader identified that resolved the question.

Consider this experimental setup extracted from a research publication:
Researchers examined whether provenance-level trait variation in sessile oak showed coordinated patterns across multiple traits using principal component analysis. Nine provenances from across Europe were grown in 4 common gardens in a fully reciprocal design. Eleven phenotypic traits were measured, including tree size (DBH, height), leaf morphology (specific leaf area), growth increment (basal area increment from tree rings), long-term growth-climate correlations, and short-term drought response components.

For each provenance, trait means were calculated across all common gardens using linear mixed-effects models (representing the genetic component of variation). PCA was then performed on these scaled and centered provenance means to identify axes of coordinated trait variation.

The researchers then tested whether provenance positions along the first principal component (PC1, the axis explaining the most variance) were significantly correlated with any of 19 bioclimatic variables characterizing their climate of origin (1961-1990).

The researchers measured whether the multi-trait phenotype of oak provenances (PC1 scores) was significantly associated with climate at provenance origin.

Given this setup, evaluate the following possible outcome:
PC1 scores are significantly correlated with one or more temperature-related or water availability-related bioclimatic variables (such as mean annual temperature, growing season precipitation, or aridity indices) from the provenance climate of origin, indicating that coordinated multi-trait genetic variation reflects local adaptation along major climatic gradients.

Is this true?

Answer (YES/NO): YES